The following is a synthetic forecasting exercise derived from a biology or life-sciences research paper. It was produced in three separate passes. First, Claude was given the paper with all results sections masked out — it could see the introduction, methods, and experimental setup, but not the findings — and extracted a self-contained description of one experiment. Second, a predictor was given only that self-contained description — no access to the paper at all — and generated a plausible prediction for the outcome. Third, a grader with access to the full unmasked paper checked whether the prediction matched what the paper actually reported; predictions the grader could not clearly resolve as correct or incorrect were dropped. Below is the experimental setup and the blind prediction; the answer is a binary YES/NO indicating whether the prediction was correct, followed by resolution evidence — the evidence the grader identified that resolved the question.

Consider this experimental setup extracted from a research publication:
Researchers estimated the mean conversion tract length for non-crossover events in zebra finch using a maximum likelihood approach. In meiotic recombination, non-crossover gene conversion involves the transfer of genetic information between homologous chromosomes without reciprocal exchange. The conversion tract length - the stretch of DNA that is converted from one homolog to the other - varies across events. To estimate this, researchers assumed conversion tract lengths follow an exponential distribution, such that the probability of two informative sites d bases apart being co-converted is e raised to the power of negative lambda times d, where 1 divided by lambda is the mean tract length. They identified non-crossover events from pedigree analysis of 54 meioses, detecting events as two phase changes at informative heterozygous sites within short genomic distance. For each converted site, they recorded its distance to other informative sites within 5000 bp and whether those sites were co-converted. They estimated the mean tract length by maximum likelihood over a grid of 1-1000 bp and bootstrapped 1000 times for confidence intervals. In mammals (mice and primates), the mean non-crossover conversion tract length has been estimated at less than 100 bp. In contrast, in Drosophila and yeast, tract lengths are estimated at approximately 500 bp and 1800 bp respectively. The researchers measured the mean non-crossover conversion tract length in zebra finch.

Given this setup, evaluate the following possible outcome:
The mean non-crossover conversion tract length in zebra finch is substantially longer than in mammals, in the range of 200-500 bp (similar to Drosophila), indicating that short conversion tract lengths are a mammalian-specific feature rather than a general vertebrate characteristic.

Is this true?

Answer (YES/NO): NO